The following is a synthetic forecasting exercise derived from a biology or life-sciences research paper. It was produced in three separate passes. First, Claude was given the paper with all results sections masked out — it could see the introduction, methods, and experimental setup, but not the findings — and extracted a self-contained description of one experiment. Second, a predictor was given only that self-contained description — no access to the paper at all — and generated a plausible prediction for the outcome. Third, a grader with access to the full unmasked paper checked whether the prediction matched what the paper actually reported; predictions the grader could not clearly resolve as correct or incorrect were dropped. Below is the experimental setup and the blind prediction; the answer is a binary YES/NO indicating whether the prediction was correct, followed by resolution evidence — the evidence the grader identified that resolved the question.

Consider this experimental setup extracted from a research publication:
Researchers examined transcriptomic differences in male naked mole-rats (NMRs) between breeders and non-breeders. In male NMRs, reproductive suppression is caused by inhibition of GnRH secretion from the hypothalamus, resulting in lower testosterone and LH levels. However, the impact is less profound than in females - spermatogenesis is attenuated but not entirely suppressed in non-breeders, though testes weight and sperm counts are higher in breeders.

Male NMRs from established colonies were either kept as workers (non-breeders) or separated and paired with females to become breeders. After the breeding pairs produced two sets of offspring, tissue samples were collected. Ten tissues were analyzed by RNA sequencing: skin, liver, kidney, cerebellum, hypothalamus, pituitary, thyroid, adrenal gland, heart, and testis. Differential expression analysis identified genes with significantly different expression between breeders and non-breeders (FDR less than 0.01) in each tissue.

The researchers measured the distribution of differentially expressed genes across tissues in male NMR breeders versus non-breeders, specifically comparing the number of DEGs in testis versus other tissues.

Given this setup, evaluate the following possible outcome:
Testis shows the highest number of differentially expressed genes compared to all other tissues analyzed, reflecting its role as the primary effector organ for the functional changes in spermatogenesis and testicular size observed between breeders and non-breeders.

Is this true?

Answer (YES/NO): YES